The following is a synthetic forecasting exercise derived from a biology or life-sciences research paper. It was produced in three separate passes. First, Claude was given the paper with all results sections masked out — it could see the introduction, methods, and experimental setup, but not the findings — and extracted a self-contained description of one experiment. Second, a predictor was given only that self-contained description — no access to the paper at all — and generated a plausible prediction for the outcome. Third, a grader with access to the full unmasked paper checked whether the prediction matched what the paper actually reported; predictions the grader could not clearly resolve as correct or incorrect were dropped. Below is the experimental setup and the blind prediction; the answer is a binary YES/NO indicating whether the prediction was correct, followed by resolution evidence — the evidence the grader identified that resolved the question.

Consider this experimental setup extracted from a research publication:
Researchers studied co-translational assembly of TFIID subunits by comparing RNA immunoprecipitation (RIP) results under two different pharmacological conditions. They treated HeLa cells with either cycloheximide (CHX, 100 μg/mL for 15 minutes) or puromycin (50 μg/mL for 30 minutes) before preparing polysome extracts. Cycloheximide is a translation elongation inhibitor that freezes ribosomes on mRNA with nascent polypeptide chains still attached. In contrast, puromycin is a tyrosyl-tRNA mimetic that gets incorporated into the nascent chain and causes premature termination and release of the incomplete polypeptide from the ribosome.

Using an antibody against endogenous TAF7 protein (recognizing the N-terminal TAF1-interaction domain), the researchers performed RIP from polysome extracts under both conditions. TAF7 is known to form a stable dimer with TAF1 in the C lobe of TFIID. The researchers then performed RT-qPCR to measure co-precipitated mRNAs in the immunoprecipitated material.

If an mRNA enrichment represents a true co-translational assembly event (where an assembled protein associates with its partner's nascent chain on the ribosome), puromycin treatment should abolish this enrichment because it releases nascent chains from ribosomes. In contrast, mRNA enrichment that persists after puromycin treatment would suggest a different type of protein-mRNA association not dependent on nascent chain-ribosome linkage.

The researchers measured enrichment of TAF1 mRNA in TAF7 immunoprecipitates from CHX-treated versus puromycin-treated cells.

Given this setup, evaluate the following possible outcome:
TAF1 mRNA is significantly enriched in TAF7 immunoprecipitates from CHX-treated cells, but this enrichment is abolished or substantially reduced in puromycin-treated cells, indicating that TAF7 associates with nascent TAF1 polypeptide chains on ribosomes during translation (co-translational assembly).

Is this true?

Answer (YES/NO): YES